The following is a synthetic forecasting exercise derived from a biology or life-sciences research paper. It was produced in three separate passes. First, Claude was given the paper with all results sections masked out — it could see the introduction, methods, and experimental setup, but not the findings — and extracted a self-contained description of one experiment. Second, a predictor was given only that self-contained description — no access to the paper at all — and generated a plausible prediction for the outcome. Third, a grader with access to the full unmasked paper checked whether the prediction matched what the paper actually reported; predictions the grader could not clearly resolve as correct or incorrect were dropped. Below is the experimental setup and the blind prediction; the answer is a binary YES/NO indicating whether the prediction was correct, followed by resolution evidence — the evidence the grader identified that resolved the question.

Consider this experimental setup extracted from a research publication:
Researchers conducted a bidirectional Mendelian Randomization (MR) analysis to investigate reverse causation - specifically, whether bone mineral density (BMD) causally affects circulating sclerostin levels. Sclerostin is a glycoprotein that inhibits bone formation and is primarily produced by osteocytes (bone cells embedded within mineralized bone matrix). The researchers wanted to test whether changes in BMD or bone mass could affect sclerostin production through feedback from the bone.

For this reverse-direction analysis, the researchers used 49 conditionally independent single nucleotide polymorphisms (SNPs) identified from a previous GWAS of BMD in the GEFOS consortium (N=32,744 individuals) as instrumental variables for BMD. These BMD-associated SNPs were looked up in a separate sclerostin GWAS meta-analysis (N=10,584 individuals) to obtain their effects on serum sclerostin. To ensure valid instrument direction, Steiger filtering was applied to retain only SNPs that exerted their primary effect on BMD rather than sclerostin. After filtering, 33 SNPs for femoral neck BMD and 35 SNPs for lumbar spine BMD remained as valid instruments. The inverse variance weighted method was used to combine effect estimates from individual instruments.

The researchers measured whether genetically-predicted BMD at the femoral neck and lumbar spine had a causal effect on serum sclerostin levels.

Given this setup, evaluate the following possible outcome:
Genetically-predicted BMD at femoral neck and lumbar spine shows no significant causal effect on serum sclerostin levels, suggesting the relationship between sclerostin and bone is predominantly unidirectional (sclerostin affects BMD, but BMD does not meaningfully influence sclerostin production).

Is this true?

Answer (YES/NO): NO